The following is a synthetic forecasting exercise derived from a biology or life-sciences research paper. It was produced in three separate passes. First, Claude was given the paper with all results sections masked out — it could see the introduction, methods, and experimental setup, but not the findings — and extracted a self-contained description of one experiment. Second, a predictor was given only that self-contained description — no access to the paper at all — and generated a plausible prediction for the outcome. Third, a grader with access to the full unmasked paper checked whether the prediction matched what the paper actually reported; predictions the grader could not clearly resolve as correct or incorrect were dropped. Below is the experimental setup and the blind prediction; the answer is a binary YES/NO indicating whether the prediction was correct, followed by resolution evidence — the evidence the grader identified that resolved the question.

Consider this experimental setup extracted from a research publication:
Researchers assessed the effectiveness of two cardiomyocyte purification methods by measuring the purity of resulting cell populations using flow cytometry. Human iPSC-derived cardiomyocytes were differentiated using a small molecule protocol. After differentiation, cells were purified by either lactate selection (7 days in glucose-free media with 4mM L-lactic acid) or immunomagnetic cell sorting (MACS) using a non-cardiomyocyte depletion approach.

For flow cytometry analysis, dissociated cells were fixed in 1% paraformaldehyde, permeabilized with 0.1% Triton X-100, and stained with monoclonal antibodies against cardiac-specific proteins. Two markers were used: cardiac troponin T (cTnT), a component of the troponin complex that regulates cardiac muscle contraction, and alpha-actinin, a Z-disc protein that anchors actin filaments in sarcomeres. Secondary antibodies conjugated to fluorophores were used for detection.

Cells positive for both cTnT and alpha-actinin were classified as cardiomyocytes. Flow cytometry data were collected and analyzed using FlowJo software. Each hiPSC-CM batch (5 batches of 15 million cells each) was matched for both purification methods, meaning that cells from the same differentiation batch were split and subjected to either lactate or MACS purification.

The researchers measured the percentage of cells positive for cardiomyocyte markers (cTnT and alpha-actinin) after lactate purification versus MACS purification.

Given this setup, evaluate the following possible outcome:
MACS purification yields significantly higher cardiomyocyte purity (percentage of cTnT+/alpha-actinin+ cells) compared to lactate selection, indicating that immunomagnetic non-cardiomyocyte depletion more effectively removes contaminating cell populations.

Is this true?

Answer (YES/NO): NO